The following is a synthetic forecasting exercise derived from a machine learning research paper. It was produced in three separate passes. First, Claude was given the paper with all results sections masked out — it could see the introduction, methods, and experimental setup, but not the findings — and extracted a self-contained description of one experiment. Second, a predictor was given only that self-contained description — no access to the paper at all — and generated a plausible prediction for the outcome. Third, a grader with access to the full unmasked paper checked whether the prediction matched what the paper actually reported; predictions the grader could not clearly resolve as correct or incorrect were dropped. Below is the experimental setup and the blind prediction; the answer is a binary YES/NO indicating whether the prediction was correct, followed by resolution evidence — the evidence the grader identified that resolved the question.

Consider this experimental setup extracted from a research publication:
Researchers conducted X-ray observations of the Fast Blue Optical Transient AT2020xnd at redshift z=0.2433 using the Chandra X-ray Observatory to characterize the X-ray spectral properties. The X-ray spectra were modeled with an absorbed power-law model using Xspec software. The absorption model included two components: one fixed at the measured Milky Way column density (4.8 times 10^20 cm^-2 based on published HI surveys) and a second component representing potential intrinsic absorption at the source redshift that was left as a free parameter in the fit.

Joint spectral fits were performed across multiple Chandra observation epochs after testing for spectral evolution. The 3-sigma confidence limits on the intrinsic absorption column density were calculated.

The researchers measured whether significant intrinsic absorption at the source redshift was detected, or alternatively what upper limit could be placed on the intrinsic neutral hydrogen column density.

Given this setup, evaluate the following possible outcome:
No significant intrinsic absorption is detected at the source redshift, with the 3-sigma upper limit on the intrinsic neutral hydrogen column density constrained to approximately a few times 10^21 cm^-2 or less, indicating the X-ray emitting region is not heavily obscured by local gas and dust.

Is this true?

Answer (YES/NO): NO